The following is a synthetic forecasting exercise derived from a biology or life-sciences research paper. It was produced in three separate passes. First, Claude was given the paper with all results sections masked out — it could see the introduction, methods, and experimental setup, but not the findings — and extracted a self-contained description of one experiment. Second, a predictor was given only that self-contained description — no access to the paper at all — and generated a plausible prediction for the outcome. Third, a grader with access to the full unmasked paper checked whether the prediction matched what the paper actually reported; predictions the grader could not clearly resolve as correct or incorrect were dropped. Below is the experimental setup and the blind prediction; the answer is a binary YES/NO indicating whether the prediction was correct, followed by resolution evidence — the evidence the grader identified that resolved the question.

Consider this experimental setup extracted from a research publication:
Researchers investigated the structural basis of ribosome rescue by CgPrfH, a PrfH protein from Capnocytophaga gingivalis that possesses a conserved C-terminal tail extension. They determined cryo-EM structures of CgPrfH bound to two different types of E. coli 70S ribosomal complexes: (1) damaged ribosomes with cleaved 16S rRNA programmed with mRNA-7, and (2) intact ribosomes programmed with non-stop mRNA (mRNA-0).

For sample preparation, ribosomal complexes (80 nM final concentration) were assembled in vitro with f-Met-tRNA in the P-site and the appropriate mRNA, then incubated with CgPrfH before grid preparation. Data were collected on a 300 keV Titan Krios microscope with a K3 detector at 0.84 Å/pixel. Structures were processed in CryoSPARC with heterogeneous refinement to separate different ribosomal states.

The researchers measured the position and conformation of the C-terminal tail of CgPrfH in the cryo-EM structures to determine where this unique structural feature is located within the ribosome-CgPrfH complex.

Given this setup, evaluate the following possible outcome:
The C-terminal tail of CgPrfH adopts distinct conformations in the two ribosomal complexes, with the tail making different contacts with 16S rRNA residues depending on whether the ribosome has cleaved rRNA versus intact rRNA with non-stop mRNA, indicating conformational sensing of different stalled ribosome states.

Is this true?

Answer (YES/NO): NO